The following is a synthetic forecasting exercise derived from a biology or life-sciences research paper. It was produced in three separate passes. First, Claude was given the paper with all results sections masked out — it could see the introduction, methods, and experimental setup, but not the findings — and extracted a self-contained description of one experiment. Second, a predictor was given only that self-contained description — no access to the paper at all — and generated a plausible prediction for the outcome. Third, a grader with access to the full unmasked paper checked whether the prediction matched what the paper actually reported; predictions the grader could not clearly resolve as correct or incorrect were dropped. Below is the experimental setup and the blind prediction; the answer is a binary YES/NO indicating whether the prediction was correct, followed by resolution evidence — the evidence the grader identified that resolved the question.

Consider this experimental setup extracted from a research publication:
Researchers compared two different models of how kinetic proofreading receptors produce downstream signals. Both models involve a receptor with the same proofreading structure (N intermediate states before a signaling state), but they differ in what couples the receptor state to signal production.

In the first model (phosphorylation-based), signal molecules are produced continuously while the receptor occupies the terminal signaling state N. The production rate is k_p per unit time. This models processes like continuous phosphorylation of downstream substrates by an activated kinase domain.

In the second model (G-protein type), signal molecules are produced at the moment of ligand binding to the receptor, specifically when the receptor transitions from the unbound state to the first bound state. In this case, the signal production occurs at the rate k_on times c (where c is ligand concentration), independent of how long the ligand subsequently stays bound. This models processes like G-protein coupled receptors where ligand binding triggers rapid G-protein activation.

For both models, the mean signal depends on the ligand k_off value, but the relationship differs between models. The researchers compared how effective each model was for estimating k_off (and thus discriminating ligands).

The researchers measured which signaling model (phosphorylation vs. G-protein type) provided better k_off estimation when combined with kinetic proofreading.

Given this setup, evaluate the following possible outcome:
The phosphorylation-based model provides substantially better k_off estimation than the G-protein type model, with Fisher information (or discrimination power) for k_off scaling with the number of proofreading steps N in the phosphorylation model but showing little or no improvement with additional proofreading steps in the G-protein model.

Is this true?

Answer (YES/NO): NO